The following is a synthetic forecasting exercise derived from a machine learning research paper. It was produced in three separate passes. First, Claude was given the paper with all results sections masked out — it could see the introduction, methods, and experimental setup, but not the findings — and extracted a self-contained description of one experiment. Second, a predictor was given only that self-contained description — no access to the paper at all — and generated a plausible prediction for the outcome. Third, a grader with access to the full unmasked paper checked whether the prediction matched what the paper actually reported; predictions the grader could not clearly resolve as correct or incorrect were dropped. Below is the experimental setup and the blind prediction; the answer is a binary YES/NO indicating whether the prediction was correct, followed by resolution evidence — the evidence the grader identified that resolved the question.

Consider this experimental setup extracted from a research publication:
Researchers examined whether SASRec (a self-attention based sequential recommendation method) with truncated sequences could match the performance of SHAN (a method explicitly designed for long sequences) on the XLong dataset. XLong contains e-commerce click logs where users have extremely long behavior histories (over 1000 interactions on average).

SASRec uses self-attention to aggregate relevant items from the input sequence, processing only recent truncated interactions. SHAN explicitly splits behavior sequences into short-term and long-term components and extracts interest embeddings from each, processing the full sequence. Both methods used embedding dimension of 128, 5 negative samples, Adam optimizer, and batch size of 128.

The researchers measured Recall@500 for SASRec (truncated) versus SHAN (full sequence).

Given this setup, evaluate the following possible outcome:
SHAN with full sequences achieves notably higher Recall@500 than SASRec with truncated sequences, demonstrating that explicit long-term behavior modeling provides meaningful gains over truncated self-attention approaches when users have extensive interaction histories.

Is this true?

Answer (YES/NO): YES